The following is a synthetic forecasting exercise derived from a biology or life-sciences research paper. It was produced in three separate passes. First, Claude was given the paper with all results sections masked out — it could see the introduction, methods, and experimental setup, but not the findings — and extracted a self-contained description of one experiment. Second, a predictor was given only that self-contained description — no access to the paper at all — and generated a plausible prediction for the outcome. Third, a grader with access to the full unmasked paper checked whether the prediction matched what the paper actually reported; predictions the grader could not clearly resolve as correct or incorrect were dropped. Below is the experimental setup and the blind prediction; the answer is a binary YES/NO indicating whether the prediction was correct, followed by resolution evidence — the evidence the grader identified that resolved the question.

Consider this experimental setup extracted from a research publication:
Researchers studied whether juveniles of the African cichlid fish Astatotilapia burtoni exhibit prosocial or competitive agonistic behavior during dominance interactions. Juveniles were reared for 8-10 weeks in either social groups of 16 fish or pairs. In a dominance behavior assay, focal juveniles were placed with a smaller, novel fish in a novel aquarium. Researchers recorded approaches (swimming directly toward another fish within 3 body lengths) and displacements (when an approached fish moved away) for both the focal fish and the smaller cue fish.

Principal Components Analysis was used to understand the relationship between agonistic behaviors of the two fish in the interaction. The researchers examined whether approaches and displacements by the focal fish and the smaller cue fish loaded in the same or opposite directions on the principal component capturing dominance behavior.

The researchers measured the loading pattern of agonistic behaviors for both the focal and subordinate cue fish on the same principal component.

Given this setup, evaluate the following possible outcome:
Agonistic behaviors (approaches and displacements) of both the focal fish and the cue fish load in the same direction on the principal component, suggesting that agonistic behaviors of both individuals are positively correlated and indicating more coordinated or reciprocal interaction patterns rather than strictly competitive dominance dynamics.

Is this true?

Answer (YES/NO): YES